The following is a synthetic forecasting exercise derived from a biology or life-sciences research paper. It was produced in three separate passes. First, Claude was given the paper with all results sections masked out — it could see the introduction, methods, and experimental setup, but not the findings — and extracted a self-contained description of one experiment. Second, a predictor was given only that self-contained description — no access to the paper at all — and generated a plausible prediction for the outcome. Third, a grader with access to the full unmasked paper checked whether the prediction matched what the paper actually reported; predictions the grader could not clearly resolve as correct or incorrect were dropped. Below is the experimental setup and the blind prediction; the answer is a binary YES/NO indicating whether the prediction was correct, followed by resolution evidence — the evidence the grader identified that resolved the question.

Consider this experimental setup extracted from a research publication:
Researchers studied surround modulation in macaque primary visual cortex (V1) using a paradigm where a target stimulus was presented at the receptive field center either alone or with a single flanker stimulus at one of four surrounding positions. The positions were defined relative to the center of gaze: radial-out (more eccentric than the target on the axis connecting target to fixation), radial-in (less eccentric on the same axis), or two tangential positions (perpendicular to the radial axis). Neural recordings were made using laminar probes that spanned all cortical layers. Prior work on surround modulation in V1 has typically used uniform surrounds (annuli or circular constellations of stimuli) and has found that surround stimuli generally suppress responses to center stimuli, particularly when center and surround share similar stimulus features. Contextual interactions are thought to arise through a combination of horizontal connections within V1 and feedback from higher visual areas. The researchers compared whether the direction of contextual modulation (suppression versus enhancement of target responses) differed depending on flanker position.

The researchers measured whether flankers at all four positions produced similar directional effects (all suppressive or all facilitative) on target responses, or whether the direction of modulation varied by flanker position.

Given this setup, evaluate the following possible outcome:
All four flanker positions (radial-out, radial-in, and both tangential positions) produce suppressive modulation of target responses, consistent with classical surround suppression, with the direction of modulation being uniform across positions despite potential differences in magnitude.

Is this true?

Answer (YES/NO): NO